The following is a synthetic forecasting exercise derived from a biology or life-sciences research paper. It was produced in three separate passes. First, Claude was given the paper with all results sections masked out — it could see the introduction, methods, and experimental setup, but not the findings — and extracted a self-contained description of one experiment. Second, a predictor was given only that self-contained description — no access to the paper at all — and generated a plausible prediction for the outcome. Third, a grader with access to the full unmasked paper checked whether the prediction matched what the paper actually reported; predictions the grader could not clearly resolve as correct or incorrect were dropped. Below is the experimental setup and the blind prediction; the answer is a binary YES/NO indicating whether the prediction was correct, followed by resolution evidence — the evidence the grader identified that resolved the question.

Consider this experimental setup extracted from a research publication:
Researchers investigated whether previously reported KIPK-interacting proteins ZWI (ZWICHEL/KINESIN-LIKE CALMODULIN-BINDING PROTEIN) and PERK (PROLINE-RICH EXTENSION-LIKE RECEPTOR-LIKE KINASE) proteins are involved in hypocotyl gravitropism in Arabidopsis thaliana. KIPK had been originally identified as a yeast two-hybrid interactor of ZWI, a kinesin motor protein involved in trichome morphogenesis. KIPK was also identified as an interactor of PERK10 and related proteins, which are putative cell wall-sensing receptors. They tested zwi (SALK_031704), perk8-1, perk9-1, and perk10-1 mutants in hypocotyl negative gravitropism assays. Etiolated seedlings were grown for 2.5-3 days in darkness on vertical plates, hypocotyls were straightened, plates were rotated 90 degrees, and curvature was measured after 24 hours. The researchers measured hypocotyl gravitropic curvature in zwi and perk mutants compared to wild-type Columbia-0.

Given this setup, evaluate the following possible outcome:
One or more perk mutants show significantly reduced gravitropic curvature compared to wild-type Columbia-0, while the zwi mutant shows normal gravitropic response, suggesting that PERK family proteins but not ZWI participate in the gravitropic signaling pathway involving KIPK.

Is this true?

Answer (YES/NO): NO